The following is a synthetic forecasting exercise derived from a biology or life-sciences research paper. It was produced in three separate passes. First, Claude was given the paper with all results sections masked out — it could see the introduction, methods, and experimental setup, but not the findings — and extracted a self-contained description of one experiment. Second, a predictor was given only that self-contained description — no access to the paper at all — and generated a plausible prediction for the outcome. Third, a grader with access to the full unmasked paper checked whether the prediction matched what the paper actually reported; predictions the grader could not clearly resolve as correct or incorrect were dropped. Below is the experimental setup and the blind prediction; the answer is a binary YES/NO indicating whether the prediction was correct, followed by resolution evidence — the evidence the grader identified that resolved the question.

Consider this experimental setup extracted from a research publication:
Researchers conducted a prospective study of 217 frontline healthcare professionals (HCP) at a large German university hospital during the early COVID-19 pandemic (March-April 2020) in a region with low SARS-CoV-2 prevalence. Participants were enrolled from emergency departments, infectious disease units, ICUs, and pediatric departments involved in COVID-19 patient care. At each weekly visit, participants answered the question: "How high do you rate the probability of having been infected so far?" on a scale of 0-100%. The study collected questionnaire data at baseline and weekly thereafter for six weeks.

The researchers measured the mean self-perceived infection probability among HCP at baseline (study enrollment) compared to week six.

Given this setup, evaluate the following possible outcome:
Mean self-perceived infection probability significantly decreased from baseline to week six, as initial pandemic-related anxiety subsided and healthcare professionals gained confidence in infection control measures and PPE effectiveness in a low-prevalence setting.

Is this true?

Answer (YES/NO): YES